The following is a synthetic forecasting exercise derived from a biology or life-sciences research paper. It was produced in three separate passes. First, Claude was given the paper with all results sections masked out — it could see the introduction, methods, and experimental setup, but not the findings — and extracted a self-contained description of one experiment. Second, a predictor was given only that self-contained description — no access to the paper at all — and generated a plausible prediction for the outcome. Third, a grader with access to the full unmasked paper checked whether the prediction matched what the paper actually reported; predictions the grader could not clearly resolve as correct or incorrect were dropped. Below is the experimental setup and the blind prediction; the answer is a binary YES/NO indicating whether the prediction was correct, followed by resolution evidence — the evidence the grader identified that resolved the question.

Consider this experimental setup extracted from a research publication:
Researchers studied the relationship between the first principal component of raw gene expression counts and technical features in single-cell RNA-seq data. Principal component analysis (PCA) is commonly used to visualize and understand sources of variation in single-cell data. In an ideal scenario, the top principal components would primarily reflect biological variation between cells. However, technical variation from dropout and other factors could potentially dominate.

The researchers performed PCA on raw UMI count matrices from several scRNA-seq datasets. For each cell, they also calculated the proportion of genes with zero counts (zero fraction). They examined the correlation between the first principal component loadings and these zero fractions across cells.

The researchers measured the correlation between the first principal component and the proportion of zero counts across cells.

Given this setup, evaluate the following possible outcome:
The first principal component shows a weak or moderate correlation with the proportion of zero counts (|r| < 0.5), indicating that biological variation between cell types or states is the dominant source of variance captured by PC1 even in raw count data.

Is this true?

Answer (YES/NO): NO